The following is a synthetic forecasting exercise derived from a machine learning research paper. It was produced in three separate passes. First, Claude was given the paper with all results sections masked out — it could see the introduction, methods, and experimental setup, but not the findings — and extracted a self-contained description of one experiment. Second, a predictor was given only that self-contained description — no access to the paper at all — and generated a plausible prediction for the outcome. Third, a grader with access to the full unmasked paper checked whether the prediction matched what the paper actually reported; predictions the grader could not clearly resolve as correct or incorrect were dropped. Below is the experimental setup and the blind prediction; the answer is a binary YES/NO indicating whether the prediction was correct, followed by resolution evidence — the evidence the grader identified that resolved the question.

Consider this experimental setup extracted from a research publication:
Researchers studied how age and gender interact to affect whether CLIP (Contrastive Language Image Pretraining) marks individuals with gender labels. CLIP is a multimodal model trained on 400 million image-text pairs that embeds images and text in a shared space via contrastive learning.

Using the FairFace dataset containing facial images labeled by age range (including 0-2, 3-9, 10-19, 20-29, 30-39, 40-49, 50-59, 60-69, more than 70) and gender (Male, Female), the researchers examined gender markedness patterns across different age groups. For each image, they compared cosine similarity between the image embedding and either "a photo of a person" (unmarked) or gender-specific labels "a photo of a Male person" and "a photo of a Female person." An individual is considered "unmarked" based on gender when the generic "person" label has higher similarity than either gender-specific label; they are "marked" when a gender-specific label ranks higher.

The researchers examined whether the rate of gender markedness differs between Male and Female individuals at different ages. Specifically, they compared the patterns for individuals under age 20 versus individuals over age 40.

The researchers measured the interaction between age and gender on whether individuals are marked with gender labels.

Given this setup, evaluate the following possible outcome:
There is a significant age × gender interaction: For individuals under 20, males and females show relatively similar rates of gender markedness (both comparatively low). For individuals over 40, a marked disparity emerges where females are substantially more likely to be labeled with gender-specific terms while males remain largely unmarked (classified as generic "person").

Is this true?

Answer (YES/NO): NO